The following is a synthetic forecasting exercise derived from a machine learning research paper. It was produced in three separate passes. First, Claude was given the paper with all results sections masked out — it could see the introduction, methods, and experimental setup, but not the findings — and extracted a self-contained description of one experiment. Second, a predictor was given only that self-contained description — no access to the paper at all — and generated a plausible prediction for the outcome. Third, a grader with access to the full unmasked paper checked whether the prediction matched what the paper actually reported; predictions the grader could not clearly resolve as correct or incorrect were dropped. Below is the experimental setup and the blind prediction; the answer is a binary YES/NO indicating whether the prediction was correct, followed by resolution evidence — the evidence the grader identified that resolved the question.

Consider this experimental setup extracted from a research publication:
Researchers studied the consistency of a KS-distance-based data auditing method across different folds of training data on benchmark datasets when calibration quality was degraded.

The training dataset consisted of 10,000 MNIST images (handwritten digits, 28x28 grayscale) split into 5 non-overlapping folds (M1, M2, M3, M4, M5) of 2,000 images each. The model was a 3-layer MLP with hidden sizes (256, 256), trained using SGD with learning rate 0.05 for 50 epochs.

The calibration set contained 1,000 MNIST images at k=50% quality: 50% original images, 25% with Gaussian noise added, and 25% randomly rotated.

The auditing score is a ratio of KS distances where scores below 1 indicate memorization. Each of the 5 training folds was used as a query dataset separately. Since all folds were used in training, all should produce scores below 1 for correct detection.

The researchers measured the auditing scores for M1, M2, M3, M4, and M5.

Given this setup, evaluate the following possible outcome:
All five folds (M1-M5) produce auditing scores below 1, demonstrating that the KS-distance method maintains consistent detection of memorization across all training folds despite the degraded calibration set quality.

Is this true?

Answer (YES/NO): NO